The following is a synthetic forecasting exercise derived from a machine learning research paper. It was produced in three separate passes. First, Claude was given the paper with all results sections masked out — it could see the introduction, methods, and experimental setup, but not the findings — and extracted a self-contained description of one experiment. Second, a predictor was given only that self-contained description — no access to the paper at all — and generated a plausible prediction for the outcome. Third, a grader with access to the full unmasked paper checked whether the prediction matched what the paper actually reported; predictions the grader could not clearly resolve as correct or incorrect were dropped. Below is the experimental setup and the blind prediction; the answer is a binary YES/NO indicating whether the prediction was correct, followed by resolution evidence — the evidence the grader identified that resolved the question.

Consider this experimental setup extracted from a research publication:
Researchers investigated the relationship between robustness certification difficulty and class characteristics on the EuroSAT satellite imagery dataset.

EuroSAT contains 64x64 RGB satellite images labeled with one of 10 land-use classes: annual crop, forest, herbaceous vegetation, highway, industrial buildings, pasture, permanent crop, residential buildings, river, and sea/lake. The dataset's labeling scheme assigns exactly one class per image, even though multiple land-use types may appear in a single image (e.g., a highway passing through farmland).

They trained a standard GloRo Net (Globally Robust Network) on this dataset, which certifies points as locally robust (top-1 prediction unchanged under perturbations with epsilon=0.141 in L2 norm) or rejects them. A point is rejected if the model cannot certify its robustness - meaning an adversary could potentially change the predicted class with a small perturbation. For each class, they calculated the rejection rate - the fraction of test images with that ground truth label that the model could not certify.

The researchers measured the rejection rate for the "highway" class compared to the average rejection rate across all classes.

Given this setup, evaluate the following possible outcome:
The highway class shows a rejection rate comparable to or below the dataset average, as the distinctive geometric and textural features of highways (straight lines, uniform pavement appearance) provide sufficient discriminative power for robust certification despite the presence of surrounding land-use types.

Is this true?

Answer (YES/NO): NO